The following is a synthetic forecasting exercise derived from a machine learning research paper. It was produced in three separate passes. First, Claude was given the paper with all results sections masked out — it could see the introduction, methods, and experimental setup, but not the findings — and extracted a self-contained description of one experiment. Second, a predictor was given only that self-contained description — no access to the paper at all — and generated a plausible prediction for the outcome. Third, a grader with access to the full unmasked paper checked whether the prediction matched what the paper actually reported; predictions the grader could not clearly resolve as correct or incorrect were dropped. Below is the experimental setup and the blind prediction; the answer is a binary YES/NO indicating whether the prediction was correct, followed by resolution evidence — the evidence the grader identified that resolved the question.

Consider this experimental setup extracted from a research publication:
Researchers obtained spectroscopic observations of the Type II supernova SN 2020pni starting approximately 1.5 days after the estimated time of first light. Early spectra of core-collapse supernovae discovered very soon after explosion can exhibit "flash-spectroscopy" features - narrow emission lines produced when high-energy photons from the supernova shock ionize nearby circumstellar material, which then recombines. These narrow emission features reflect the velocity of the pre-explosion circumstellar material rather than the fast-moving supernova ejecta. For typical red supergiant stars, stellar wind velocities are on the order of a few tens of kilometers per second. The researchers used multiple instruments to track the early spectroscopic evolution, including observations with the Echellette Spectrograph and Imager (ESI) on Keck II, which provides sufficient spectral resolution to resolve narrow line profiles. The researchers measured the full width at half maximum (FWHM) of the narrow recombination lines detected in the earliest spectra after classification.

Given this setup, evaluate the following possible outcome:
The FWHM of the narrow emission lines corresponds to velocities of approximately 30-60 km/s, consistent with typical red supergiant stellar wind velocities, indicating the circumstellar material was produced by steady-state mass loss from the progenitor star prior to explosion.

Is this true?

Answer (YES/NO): NO